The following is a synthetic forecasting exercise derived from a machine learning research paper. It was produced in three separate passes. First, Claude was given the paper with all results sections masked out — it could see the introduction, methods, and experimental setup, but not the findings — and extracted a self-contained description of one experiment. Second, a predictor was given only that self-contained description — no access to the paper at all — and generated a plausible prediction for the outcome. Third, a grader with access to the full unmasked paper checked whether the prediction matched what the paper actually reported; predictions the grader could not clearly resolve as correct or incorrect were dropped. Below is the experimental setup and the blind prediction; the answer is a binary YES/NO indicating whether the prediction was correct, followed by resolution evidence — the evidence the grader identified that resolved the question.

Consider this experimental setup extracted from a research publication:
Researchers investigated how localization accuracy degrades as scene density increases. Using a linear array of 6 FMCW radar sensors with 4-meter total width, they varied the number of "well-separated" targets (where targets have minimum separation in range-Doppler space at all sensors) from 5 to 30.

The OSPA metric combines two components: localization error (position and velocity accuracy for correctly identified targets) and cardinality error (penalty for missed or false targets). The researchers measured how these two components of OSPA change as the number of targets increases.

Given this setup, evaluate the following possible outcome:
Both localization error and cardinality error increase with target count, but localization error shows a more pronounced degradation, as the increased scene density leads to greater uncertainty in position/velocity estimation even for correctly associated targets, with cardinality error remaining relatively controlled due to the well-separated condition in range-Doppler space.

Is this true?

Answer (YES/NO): NO